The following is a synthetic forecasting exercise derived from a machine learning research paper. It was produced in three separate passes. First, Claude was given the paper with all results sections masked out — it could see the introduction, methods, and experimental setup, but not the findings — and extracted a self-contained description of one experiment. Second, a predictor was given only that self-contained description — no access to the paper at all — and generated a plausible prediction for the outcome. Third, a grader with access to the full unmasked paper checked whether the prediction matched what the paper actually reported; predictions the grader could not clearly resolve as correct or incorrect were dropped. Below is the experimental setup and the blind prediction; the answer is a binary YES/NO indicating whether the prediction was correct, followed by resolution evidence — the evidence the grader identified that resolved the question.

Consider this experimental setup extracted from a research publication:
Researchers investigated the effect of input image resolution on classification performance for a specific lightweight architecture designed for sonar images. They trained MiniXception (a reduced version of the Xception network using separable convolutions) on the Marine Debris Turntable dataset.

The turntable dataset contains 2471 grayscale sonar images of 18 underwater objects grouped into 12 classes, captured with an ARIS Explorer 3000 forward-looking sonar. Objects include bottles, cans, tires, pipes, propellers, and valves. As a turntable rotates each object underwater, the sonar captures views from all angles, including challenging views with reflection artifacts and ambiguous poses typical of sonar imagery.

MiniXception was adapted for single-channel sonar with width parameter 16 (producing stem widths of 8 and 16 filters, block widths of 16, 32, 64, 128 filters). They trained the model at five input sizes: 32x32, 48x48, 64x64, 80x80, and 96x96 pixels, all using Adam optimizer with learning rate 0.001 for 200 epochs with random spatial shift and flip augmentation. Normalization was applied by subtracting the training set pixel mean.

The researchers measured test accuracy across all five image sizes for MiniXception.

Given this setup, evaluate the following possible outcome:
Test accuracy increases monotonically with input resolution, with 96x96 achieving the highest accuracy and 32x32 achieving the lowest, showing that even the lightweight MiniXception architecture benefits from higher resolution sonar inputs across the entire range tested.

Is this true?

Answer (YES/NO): NO